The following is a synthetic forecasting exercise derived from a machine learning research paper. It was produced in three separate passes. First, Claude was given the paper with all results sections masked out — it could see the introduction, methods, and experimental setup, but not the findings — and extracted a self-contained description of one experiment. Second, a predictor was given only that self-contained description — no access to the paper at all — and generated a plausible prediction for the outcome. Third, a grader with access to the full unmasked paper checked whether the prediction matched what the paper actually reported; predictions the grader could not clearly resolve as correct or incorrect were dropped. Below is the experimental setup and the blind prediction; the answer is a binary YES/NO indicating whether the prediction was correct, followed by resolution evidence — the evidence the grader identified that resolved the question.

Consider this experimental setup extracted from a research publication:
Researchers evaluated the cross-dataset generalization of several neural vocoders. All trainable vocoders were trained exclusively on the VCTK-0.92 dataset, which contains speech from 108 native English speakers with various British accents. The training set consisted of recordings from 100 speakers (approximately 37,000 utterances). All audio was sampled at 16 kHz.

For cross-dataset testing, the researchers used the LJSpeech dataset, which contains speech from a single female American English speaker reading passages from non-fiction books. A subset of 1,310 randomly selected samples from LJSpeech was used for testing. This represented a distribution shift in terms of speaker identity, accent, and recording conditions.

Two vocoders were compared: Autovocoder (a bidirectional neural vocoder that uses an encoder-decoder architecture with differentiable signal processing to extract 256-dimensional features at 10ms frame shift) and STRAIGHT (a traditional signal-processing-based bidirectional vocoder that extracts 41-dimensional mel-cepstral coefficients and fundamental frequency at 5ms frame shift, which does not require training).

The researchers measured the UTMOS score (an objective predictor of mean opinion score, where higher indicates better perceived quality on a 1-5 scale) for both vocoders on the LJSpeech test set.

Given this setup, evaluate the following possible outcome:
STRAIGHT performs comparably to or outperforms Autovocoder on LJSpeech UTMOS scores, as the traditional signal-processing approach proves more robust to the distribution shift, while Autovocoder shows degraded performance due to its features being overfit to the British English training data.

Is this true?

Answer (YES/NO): NO